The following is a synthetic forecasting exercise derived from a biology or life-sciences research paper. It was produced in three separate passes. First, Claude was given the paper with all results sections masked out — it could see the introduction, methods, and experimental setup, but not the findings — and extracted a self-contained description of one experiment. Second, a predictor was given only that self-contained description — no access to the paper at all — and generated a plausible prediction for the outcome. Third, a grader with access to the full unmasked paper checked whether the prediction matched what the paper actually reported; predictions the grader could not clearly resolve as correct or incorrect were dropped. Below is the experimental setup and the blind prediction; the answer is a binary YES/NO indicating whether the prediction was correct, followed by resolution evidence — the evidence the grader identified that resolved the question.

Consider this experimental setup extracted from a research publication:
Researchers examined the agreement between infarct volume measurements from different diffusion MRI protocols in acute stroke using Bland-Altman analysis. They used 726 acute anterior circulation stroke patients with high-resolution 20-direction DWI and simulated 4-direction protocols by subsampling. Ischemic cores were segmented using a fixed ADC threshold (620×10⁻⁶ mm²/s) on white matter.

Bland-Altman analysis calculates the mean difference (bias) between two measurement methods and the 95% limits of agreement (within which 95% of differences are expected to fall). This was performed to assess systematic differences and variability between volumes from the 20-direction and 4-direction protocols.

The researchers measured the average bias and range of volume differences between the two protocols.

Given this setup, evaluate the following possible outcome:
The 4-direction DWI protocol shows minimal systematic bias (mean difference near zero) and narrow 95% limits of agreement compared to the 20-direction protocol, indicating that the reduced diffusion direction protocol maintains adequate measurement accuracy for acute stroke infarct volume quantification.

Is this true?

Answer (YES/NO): NO